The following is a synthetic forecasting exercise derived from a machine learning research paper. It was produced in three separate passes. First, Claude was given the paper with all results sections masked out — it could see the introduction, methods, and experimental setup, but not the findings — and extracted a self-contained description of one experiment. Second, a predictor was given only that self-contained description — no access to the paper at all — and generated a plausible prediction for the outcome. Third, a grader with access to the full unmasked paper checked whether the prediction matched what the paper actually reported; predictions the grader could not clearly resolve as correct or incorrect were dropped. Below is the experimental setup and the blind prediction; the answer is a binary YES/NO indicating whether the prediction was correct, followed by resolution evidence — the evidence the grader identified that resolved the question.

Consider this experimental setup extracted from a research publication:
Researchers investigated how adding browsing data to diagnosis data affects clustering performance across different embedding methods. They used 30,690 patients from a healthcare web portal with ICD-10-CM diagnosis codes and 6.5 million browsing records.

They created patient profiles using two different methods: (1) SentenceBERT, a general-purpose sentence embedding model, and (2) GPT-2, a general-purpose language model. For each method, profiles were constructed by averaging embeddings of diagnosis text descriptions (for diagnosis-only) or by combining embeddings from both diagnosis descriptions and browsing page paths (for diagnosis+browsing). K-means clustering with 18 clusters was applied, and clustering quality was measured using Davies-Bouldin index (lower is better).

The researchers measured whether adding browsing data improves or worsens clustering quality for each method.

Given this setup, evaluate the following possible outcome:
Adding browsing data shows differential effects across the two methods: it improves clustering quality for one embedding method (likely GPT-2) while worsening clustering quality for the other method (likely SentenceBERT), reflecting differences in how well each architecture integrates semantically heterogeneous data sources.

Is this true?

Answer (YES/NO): NO